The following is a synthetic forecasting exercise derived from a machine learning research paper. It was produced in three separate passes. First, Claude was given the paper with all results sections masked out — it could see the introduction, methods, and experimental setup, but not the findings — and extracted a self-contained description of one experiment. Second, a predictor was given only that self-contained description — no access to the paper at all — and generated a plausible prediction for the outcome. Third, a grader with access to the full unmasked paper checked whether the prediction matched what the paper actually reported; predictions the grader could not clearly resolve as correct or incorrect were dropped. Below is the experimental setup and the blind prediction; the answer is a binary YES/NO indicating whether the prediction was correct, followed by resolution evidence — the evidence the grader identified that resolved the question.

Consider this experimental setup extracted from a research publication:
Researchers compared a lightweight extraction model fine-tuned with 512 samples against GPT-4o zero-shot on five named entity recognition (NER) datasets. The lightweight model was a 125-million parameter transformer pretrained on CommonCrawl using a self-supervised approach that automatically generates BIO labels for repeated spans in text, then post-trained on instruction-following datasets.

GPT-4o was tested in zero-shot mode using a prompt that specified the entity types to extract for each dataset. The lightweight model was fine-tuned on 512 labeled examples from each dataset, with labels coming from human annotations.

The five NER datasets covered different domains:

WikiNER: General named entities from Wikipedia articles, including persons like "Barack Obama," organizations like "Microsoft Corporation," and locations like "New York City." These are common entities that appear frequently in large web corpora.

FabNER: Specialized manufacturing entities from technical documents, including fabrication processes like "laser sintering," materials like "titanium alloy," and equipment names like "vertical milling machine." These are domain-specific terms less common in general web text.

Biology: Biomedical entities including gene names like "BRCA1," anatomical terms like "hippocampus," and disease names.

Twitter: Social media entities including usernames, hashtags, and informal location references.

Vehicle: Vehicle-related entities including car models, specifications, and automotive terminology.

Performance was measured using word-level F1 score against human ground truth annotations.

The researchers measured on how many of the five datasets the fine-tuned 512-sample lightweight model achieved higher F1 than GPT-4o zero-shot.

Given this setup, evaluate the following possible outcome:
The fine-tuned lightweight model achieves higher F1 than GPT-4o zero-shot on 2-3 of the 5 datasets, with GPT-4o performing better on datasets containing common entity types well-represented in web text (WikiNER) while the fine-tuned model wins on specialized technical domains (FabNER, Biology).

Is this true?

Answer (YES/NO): NO